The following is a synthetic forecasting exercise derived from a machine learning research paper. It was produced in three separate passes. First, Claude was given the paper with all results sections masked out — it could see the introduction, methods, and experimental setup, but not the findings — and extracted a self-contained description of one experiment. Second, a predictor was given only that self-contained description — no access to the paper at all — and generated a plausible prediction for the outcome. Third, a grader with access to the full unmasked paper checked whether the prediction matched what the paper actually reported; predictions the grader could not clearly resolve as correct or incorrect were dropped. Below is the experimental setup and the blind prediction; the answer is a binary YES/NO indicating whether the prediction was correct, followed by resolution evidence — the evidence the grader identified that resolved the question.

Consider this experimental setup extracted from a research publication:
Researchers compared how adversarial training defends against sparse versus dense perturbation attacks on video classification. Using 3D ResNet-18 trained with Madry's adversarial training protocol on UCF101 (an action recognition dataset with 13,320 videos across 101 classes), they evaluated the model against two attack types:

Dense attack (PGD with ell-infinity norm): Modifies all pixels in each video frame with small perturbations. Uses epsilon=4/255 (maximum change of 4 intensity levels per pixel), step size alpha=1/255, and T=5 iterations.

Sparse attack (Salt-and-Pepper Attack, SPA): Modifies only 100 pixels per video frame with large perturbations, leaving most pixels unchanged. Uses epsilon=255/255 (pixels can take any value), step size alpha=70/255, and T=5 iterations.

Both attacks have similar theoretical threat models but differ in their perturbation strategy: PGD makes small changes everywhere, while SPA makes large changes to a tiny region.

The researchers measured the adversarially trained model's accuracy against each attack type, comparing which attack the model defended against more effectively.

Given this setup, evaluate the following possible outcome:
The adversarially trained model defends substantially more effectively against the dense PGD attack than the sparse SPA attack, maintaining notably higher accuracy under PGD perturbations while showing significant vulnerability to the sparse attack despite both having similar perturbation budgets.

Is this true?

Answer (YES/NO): NO